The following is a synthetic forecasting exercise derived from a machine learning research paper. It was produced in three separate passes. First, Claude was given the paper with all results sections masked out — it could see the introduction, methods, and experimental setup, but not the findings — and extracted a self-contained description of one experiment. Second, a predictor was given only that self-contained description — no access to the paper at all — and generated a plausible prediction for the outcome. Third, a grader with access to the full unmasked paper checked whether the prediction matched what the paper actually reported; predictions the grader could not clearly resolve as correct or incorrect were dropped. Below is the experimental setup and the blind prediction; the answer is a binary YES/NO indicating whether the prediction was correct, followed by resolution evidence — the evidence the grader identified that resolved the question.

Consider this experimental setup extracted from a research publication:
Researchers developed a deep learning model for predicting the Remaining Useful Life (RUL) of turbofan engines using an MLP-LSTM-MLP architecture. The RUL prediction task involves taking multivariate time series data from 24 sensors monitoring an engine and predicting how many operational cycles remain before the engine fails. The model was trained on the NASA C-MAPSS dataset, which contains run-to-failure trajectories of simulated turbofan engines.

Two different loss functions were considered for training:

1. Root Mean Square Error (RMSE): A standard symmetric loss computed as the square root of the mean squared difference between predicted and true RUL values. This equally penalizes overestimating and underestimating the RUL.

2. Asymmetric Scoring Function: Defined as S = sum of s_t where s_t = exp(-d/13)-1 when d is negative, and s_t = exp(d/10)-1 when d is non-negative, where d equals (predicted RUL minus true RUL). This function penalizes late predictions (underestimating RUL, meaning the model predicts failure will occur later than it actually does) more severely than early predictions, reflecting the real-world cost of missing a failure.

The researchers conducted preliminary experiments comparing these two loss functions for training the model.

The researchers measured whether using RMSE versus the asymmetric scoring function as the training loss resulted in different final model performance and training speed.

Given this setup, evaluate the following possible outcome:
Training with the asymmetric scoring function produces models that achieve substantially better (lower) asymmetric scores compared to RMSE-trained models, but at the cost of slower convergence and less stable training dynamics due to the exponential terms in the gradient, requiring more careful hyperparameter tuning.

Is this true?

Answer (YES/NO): NO